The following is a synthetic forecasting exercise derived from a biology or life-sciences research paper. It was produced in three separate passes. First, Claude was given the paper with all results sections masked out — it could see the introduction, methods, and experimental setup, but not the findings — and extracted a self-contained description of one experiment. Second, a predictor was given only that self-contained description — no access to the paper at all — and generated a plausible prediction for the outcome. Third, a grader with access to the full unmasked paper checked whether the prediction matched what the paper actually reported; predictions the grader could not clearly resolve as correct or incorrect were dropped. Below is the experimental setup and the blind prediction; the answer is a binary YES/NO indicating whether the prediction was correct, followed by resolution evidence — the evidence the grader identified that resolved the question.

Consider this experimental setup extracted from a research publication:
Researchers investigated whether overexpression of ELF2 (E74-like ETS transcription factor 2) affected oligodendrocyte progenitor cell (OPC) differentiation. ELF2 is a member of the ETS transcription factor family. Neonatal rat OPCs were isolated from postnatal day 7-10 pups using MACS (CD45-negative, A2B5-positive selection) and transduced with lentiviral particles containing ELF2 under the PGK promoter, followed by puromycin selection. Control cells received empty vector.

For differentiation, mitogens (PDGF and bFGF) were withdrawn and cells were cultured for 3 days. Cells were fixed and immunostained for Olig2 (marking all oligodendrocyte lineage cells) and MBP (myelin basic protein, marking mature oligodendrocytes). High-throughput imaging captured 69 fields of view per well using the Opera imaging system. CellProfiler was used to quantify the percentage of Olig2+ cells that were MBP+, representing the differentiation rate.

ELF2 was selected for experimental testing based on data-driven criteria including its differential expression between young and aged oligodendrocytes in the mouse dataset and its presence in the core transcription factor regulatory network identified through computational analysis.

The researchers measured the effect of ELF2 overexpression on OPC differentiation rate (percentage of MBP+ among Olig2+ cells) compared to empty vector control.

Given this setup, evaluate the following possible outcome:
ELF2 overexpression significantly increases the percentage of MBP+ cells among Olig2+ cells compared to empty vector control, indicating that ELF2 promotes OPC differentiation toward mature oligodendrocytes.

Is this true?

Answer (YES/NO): YES